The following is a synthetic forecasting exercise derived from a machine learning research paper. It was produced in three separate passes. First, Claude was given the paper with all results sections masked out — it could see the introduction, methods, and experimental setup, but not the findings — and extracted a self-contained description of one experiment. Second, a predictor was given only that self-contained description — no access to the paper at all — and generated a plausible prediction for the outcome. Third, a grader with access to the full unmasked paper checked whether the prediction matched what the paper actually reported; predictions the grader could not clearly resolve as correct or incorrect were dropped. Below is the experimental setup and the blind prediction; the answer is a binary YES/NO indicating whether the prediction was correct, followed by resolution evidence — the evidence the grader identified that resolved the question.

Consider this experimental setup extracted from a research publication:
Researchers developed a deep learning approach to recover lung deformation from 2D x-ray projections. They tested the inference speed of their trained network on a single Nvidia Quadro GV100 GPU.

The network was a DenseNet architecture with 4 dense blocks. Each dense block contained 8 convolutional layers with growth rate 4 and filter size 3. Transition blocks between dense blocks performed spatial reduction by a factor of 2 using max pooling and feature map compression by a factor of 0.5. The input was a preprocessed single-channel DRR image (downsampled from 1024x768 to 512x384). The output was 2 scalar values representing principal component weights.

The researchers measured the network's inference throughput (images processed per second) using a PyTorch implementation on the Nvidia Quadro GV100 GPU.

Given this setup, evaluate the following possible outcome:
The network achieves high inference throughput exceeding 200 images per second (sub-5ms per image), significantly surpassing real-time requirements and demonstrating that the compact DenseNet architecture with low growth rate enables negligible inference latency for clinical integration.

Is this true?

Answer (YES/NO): YES